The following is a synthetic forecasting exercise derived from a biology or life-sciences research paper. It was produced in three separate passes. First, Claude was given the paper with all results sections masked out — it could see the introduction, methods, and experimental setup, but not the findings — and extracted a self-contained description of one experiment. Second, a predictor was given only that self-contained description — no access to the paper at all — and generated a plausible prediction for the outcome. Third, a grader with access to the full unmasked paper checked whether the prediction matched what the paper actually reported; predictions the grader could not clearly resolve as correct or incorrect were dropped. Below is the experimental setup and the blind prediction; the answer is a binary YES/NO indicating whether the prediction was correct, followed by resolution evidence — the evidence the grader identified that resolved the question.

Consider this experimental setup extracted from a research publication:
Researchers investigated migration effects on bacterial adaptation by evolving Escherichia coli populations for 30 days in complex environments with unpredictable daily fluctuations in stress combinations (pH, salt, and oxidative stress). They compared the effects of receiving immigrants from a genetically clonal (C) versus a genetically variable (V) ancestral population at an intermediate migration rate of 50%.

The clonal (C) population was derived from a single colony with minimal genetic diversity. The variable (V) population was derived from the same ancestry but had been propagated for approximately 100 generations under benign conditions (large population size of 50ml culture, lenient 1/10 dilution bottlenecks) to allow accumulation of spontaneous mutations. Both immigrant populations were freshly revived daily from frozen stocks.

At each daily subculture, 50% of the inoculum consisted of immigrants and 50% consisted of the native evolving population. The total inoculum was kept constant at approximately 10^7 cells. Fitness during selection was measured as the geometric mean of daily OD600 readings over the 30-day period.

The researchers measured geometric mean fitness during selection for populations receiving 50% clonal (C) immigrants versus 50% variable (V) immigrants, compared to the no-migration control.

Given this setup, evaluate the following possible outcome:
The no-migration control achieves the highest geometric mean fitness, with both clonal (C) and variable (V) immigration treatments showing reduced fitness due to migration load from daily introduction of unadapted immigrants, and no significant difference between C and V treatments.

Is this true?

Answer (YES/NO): NO